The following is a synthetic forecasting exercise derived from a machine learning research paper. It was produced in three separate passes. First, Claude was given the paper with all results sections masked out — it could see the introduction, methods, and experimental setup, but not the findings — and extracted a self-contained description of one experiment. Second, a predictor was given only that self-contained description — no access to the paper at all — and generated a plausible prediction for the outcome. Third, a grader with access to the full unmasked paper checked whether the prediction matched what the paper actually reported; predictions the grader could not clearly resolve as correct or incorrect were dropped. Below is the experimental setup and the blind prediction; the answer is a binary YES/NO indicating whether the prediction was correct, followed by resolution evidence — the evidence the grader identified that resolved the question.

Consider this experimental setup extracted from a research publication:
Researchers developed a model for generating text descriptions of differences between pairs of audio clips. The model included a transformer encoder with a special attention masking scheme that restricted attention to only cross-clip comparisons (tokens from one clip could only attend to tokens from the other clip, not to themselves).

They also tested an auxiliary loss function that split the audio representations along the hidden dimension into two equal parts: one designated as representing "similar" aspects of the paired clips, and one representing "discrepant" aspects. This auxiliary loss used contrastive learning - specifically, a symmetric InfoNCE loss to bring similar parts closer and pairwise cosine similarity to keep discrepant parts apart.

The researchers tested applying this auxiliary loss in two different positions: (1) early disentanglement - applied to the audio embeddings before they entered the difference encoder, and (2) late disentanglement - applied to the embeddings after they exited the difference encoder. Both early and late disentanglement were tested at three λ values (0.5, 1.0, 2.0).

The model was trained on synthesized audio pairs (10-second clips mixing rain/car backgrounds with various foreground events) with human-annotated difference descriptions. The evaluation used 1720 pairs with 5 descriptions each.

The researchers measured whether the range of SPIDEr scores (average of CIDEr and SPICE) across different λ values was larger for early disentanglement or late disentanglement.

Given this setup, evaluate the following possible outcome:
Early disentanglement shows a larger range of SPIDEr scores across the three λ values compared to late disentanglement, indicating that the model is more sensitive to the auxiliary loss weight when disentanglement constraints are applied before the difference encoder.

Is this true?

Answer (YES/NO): NO